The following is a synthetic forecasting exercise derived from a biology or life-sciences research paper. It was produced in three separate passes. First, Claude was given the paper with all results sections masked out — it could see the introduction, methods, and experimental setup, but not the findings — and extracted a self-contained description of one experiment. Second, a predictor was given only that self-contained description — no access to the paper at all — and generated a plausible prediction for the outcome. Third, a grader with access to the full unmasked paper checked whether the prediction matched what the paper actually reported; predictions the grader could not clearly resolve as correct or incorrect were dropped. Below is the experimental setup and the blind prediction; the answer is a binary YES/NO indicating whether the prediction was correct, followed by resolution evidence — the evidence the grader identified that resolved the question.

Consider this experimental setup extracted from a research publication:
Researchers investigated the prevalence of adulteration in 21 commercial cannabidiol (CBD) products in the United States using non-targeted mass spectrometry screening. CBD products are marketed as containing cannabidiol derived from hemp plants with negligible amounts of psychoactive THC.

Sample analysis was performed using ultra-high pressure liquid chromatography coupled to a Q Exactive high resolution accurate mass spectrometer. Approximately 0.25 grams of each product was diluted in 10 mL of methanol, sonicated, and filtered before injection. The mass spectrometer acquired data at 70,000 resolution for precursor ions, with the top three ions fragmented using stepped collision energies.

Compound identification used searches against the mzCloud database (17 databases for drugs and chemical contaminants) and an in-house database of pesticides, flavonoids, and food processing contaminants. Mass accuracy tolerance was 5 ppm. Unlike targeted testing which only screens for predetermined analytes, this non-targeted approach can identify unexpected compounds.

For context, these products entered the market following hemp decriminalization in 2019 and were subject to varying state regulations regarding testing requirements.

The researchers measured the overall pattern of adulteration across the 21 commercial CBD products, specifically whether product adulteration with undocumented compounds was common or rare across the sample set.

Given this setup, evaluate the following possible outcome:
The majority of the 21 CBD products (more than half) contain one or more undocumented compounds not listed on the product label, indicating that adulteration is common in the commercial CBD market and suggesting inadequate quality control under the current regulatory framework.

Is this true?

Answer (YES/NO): YES